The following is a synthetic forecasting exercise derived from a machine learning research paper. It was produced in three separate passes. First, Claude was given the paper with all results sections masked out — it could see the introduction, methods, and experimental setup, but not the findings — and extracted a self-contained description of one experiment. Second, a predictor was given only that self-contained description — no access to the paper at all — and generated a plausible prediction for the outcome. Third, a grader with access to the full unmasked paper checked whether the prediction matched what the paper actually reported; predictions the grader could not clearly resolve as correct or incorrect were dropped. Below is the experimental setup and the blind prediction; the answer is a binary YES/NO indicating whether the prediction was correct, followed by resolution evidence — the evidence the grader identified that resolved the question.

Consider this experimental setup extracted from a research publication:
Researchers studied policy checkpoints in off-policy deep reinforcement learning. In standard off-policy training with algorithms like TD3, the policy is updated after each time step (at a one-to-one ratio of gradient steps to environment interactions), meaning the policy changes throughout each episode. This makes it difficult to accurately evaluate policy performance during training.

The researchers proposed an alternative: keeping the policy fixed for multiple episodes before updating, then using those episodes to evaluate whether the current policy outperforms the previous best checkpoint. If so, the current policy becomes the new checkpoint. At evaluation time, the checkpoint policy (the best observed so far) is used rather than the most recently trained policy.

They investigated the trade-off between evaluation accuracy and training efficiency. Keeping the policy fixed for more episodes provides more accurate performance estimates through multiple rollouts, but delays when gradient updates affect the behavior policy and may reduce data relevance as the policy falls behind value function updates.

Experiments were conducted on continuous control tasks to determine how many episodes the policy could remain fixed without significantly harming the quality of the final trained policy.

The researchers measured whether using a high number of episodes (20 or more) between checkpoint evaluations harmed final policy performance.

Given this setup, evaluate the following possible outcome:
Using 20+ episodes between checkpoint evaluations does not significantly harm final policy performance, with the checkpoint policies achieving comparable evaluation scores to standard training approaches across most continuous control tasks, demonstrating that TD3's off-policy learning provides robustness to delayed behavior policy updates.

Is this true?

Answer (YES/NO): YES